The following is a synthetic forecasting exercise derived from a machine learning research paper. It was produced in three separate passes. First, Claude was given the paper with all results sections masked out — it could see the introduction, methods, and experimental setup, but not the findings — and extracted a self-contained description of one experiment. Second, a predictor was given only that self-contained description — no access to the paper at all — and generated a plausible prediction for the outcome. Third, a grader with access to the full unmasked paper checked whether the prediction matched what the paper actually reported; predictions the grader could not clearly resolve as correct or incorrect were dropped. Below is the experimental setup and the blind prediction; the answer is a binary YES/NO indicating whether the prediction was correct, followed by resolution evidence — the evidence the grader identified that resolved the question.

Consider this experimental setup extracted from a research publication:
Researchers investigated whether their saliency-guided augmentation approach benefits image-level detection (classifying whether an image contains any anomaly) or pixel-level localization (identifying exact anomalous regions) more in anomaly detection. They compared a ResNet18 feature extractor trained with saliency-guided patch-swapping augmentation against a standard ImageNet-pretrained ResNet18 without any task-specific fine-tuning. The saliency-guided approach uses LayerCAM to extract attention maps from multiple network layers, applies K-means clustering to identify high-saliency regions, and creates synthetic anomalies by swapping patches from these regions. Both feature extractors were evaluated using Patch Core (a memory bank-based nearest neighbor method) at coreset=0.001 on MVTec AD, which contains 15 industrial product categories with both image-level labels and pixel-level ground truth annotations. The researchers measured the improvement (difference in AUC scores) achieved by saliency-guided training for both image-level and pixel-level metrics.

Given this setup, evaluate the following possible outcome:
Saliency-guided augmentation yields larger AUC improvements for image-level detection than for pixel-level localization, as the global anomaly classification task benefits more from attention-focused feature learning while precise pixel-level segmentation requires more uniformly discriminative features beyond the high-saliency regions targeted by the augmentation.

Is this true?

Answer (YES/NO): YES